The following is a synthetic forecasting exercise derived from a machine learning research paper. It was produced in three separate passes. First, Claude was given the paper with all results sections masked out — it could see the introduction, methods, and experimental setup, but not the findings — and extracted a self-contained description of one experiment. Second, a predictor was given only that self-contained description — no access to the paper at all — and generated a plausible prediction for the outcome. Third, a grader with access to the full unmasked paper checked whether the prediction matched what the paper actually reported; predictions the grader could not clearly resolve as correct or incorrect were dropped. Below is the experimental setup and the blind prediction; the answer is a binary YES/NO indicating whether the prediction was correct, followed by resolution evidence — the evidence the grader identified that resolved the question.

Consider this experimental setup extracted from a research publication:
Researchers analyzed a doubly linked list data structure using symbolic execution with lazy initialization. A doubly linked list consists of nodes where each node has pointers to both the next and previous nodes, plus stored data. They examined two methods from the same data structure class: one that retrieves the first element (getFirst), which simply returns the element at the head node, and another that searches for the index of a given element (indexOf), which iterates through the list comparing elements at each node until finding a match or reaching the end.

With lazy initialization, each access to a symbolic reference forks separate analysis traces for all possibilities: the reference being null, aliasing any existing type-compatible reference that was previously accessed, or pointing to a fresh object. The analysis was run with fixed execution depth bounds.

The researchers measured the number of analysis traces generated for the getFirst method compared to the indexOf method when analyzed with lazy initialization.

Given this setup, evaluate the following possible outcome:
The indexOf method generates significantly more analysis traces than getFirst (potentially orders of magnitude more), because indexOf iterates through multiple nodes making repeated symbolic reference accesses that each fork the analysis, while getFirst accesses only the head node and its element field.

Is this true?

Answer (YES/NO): YES